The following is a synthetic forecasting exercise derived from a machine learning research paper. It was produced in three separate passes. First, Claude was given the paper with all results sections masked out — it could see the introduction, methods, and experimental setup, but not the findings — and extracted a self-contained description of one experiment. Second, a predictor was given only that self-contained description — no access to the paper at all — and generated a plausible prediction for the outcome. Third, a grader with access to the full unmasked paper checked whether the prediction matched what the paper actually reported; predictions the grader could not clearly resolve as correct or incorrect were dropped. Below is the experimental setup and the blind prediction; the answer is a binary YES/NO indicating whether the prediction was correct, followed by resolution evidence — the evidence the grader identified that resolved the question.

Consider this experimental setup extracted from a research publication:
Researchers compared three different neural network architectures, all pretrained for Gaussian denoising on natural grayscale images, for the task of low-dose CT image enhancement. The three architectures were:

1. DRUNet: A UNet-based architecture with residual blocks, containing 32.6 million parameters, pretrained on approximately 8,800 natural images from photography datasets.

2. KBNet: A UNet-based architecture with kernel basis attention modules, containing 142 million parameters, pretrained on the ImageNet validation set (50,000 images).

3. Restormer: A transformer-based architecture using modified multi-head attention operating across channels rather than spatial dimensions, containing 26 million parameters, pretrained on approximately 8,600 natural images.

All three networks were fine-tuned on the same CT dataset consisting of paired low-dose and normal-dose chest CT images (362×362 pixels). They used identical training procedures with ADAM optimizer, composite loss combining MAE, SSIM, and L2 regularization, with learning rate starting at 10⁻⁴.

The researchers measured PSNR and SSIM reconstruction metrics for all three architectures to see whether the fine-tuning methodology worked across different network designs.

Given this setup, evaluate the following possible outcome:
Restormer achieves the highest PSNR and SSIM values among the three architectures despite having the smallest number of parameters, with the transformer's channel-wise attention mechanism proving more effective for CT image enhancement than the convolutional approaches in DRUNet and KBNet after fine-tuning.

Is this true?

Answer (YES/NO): NO